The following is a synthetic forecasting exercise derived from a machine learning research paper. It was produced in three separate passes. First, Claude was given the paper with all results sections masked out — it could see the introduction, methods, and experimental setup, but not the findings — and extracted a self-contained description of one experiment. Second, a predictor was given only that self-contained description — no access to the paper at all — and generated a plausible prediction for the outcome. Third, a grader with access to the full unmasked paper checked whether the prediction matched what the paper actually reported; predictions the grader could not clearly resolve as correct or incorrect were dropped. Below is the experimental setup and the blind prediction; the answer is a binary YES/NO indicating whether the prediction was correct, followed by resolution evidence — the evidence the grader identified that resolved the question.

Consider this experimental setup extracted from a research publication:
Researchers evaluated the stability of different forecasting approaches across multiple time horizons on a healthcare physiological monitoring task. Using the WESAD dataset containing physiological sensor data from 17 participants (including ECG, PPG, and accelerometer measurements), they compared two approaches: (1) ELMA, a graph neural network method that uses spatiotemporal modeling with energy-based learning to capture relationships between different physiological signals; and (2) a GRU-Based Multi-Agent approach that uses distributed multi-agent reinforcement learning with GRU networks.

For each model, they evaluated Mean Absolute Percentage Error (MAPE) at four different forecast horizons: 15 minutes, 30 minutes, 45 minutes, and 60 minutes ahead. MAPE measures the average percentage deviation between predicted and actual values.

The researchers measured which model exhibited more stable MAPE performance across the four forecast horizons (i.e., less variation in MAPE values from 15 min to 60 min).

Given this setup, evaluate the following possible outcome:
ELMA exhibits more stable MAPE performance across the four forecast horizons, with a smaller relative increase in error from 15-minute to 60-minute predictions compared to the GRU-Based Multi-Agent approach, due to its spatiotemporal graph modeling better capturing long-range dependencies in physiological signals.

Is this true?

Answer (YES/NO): YES